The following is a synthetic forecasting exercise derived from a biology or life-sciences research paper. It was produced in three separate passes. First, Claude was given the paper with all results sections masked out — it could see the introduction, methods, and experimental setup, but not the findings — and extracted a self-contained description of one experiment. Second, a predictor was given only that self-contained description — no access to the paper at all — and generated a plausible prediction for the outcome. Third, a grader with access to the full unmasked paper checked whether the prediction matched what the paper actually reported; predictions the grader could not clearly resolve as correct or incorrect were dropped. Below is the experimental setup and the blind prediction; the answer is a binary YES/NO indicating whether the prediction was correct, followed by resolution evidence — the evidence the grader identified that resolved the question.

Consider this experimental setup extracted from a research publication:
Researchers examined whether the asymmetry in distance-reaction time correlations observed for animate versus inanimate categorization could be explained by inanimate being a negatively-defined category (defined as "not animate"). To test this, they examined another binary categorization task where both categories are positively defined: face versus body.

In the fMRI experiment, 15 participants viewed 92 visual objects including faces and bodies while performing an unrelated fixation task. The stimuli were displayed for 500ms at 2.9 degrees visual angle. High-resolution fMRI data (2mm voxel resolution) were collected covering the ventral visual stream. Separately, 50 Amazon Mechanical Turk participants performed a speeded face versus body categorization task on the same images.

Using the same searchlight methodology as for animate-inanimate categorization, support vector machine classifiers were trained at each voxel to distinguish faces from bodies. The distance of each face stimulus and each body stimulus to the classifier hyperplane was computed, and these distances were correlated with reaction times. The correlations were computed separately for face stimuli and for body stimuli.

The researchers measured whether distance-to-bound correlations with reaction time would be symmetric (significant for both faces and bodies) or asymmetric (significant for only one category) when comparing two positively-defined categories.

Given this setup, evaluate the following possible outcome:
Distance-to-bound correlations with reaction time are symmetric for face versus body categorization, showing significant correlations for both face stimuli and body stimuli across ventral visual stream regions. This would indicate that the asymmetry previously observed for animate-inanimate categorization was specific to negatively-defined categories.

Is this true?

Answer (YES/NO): NO